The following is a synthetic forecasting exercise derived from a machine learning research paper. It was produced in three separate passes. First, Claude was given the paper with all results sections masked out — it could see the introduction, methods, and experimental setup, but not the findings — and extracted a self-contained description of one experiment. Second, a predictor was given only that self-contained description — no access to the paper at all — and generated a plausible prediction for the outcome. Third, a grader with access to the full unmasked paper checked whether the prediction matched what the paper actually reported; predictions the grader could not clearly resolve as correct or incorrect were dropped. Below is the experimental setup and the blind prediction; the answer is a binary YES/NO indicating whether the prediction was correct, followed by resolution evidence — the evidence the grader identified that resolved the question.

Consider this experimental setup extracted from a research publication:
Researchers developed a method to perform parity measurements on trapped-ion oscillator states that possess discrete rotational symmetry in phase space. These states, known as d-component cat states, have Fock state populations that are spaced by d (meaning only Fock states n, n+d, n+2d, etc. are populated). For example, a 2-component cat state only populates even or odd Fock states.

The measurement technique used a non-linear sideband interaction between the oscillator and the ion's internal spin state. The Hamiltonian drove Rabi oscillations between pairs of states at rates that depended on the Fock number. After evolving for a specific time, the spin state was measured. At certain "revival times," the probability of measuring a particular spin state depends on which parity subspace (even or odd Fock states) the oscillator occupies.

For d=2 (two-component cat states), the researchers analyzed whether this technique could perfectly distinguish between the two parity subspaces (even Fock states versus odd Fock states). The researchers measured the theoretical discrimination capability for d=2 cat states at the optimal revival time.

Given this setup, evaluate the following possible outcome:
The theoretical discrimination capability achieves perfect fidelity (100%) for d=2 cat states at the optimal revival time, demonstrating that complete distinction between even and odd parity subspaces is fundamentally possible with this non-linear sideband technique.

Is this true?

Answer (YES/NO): YES